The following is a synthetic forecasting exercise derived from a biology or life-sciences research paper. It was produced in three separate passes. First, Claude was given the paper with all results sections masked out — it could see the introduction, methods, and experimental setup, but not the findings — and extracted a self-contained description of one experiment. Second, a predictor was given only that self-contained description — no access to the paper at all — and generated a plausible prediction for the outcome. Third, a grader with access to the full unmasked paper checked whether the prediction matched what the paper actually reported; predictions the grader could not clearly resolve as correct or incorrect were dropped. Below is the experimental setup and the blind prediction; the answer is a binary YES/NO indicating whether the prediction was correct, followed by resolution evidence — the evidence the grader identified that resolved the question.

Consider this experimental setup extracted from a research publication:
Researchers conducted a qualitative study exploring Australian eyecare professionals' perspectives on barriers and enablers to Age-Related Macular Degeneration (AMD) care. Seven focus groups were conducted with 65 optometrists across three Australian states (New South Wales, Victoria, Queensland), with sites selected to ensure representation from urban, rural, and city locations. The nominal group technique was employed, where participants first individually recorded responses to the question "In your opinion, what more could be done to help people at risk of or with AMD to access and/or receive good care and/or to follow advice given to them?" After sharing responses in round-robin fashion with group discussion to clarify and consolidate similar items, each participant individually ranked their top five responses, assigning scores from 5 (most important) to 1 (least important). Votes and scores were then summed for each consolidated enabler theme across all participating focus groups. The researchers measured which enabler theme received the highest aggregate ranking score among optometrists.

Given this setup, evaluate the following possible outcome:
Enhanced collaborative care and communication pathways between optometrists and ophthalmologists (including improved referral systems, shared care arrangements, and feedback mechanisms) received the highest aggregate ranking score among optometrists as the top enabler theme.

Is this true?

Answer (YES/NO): NO